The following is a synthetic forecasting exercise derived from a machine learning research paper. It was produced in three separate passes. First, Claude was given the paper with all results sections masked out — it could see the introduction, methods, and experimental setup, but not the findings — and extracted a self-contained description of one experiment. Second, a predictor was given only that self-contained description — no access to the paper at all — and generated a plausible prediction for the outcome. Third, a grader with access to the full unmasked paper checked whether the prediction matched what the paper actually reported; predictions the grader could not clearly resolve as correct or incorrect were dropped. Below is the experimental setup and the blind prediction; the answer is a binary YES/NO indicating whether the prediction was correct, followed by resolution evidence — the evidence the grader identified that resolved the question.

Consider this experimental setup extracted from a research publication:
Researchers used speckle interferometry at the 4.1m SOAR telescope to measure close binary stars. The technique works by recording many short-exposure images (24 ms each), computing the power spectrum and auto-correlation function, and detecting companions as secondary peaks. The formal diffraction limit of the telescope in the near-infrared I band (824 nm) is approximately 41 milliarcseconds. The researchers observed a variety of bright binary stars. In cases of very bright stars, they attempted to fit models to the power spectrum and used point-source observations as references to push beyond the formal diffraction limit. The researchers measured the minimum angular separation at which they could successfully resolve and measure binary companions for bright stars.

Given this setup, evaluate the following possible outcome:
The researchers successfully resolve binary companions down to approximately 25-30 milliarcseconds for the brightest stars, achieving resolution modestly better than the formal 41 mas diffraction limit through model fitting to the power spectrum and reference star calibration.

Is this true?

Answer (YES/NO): NO